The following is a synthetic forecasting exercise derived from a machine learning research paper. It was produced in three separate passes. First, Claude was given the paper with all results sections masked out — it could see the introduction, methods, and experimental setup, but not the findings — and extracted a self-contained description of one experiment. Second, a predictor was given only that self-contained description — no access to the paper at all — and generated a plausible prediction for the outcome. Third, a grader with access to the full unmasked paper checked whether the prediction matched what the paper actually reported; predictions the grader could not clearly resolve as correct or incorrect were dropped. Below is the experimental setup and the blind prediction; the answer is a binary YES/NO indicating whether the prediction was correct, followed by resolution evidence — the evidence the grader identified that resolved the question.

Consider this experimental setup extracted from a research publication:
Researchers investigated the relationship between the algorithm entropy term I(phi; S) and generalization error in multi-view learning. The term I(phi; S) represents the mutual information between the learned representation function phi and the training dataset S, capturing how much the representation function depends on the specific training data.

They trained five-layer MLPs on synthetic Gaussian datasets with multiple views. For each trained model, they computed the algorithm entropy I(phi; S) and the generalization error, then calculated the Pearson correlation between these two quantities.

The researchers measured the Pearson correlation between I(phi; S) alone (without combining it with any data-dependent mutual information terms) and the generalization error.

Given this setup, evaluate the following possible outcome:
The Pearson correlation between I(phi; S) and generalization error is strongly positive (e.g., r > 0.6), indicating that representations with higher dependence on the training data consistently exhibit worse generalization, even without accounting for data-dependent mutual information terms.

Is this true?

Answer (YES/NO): NO